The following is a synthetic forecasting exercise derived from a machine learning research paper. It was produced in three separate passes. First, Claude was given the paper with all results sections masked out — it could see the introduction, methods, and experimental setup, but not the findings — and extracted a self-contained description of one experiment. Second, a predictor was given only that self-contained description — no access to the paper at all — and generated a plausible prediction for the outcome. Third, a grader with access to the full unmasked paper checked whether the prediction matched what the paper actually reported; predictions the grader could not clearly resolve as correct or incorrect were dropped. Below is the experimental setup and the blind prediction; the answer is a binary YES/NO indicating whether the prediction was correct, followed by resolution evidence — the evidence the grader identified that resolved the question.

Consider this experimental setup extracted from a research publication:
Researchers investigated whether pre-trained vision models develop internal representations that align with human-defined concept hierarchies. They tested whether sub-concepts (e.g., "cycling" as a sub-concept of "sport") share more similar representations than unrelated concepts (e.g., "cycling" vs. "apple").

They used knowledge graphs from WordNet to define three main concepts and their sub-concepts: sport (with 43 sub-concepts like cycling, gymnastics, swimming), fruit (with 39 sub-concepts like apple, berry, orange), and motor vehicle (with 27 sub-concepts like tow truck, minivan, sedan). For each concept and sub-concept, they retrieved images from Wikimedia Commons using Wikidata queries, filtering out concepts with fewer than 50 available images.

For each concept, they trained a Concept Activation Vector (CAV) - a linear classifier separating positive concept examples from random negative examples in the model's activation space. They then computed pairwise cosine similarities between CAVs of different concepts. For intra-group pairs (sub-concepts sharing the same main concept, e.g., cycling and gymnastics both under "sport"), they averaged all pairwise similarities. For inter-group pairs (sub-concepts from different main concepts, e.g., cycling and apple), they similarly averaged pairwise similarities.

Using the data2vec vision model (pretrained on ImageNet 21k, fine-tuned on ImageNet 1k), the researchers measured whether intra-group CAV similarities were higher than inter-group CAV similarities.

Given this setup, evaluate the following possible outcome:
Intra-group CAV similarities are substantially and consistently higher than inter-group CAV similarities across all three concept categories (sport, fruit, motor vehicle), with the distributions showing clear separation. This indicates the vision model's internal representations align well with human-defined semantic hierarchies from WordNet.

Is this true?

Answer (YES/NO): NO